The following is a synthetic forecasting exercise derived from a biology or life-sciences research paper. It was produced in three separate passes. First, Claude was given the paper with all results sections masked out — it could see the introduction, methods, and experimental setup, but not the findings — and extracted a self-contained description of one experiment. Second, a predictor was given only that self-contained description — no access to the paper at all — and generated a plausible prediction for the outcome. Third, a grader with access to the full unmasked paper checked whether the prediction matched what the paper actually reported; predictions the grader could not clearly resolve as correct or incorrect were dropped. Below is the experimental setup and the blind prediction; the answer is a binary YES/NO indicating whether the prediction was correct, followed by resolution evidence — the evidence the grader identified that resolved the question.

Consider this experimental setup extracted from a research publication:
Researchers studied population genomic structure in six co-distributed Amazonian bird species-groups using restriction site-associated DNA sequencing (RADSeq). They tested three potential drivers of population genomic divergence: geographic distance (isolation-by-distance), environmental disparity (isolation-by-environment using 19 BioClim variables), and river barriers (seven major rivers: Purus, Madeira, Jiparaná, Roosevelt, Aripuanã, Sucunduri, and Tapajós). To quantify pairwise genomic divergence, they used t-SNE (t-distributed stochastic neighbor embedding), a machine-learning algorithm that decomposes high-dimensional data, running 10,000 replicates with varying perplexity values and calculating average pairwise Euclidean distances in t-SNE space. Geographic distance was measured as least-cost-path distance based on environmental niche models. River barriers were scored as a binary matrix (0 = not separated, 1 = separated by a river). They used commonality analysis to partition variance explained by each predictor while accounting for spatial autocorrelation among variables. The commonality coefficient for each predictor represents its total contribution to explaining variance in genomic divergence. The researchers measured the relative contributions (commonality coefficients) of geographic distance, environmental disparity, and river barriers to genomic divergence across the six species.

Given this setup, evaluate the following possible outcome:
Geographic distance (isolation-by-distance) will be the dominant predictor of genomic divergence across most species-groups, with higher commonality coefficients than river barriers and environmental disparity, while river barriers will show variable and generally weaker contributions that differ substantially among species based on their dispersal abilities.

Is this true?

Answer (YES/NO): NO